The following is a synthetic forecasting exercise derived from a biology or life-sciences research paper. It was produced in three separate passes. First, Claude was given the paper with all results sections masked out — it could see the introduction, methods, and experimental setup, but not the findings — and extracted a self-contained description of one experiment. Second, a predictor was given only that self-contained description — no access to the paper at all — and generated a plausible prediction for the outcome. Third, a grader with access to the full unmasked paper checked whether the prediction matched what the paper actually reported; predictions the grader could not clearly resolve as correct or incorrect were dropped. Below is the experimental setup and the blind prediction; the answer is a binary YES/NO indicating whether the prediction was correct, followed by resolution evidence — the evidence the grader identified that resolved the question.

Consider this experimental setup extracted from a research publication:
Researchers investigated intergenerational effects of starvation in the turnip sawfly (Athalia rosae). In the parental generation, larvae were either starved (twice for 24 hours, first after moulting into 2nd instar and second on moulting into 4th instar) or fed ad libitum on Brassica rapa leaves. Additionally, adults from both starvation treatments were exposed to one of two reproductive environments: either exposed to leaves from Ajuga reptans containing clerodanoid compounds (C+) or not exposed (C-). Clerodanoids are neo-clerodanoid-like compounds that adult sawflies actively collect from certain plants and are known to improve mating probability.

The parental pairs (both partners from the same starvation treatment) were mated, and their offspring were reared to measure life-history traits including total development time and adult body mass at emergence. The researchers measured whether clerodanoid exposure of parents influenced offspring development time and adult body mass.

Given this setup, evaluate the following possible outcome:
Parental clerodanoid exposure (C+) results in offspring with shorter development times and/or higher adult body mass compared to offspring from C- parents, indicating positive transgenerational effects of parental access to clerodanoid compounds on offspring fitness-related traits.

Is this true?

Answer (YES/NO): NO